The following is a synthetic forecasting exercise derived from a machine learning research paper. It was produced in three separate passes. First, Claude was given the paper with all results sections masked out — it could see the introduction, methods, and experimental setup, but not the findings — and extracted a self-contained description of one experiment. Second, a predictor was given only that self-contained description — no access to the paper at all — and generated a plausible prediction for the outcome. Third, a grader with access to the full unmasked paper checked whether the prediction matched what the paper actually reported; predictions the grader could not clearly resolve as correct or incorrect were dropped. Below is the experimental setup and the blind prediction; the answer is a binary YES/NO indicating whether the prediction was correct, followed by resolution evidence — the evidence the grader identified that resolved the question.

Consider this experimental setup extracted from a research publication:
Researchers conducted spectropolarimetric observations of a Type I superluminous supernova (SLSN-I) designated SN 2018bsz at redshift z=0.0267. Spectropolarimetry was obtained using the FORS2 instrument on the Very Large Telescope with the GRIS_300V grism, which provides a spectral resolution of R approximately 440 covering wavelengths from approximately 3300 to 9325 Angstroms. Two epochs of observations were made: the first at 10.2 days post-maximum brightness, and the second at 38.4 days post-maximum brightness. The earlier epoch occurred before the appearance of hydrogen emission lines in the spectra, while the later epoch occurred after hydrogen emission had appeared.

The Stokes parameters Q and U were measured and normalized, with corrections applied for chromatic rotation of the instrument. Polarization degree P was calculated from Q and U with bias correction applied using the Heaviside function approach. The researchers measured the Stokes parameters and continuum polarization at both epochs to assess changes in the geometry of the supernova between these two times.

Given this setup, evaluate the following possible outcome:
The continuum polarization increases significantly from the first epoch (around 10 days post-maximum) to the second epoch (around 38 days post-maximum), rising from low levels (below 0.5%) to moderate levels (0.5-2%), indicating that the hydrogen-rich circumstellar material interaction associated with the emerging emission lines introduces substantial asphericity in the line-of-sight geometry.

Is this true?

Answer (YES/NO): YES